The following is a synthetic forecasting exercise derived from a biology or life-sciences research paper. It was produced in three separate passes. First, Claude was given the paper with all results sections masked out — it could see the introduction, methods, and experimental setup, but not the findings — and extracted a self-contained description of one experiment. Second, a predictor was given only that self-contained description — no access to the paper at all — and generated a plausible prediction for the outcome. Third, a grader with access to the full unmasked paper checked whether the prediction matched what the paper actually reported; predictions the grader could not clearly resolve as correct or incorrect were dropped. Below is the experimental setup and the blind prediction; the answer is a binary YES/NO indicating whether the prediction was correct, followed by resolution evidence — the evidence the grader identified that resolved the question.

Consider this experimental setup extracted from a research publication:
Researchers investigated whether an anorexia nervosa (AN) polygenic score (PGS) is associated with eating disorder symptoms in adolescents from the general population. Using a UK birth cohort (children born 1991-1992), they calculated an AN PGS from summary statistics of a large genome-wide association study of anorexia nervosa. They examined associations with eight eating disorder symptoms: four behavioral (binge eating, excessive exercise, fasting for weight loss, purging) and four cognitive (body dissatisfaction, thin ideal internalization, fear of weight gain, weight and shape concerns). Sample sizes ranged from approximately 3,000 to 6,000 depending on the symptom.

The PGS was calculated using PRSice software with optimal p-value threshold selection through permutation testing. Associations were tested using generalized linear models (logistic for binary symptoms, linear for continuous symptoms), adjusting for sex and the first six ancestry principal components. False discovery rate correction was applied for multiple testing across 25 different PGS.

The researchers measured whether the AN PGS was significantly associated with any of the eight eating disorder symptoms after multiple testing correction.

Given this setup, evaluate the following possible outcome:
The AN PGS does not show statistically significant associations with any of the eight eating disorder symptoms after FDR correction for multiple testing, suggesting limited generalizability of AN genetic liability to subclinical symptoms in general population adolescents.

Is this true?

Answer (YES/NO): YES